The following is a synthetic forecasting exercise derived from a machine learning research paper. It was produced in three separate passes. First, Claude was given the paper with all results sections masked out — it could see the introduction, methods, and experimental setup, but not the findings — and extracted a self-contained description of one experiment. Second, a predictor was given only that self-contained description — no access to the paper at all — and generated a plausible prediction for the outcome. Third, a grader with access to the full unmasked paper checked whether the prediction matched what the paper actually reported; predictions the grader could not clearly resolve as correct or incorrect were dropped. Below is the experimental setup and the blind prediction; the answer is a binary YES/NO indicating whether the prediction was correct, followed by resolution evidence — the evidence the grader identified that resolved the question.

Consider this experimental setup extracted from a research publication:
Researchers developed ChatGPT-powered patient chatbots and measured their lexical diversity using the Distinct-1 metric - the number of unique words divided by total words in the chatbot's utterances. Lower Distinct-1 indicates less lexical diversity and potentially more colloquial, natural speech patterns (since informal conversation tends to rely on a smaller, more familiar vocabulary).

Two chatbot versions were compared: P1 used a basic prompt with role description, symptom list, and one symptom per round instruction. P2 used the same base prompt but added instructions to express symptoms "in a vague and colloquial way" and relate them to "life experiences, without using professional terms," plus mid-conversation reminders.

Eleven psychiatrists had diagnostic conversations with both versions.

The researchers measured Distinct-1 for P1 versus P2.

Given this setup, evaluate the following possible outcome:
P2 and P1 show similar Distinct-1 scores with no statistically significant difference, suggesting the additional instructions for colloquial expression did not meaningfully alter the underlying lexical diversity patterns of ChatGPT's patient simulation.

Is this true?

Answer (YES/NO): NO